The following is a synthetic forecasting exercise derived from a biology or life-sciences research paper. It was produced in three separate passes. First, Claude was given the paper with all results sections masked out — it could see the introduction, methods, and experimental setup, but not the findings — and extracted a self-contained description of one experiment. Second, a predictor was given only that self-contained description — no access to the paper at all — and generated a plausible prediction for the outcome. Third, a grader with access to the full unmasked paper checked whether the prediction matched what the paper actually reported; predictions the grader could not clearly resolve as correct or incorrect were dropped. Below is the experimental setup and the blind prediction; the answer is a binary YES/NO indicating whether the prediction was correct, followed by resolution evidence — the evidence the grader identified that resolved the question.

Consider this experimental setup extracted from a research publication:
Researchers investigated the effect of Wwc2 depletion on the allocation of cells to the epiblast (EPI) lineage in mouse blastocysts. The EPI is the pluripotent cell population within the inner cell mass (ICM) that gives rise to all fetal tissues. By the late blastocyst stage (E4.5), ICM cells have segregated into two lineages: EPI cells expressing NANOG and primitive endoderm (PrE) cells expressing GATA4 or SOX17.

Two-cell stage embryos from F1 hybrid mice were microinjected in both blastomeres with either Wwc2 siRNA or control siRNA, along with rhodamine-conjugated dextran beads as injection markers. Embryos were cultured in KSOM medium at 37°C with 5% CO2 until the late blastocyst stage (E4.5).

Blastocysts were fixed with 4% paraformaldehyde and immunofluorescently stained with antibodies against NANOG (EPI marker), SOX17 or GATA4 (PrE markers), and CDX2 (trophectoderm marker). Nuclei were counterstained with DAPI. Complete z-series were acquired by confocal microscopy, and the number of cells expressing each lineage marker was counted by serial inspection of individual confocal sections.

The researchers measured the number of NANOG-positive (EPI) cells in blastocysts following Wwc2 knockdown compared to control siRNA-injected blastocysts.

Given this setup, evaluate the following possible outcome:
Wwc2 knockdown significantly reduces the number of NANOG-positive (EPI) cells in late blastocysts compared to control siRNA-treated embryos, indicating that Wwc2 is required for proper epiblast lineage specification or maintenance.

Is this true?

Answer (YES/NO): YES